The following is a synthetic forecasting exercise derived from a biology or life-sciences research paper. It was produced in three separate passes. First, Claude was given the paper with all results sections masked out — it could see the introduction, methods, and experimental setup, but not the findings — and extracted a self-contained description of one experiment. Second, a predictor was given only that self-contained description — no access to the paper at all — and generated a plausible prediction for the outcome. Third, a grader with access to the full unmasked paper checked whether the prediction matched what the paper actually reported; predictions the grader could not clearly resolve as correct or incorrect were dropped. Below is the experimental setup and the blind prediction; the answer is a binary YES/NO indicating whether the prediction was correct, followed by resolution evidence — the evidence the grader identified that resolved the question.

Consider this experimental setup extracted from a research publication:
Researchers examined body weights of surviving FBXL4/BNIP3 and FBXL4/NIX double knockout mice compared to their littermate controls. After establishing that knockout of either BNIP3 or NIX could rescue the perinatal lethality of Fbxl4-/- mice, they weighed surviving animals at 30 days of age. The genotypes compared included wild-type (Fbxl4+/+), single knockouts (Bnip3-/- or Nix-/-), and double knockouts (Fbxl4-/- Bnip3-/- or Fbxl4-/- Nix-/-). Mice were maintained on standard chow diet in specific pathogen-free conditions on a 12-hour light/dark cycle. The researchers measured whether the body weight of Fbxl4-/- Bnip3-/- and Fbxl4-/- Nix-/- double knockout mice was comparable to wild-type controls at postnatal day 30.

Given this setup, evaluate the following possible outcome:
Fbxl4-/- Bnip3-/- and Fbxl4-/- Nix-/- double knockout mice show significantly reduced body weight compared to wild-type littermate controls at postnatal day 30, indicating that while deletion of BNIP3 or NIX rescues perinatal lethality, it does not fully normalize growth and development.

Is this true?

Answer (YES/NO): NO